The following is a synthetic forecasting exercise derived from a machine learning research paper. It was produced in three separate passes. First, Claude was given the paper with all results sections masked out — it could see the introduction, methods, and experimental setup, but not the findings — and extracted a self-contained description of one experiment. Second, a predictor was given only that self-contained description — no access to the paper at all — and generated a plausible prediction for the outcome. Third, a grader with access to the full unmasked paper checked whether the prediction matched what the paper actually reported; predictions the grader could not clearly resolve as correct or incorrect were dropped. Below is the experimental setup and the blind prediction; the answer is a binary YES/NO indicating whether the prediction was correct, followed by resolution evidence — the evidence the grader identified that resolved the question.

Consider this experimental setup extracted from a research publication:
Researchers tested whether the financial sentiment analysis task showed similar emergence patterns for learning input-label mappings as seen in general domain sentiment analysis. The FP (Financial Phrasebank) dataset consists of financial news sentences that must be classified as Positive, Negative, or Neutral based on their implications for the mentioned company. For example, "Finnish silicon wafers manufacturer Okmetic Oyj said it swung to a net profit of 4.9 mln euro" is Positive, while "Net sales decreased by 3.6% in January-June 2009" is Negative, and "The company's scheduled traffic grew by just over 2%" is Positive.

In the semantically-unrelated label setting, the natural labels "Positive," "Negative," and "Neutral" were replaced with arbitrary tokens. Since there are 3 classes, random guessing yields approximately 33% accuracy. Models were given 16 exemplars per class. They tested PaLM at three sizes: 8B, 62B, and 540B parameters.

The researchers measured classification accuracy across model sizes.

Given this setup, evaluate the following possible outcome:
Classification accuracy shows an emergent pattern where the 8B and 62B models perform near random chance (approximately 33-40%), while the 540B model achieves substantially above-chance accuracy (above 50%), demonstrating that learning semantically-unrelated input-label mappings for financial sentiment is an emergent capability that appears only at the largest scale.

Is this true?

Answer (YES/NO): NO